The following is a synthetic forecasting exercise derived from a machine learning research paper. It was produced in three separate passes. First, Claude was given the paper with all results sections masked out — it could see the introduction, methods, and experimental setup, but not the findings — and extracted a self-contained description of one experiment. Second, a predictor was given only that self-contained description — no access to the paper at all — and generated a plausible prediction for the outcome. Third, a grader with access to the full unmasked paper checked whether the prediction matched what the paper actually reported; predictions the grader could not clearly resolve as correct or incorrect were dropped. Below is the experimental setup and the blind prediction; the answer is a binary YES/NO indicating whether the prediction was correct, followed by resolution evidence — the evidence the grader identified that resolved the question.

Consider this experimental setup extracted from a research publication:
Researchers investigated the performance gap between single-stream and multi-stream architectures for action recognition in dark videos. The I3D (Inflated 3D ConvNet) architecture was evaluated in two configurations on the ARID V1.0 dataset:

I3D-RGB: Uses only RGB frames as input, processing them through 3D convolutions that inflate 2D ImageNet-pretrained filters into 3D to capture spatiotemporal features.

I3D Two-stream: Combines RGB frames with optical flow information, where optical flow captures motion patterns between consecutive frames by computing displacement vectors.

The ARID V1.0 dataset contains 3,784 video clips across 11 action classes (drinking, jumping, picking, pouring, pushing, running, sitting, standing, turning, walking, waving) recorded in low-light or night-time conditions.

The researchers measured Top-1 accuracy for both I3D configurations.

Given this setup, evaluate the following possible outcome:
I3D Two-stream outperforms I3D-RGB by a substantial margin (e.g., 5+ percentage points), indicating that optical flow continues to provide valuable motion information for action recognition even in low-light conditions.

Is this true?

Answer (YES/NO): NO